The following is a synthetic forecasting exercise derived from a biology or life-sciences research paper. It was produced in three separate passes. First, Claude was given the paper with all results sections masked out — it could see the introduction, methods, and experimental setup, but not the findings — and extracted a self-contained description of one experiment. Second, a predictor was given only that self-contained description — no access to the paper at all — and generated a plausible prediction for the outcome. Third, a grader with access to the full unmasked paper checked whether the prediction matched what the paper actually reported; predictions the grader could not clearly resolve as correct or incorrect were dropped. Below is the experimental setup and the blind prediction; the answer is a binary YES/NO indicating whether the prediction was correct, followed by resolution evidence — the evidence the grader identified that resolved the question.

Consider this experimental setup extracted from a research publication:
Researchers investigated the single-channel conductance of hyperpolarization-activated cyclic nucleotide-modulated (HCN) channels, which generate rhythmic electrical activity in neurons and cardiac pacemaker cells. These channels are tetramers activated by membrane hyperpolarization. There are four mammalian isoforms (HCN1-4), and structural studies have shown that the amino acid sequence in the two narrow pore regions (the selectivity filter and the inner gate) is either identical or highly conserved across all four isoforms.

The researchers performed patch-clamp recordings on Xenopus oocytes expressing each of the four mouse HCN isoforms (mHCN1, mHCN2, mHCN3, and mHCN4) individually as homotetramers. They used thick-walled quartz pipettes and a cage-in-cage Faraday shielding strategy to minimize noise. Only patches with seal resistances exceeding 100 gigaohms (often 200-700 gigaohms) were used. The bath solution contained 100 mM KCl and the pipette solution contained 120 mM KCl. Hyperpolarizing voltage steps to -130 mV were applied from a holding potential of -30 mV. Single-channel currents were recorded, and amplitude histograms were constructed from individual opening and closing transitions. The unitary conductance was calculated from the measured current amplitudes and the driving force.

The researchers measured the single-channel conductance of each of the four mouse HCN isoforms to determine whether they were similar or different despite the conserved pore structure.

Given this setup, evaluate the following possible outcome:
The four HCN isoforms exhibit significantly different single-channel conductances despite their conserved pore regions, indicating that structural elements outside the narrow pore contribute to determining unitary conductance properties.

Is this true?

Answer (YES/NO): YES